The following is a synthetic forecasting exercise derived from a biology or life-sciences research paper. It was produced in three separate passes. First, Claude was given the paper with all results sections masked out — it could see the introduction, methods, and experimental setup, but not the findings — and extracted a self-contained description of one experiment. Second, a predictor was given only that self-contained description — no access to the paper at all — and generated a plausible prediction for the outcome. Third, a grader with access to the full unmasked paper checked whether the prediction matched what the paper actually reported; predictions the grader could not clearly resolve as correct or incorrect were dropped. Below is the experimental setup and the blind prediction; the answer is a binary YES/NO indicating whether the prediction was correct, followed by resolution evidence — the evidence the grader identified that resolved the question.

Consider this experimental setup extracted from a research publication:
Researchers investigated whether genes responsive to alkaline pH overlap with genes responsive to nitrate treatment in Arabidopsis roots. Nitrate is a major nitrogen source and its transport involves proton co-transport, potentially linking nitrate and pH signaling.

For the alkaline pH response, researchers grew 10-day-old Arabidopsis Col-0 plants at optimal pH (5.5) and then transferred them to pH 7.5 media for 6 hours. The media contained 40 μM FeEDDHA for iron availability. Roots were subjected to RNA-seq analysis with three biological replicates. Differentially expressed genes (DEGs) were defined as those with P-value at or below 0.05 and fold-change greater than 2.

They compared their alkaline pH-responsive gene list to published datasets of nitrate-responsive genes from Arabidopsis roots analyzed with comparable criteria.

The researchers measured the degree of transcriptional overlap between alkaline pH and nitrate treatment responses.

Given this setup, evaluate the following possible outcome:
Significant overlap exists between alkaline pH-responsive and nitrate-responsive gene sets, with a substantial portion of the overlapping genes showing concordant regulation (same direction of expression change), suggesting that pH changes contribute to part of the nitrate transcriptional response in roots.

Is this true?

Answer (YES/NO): NO